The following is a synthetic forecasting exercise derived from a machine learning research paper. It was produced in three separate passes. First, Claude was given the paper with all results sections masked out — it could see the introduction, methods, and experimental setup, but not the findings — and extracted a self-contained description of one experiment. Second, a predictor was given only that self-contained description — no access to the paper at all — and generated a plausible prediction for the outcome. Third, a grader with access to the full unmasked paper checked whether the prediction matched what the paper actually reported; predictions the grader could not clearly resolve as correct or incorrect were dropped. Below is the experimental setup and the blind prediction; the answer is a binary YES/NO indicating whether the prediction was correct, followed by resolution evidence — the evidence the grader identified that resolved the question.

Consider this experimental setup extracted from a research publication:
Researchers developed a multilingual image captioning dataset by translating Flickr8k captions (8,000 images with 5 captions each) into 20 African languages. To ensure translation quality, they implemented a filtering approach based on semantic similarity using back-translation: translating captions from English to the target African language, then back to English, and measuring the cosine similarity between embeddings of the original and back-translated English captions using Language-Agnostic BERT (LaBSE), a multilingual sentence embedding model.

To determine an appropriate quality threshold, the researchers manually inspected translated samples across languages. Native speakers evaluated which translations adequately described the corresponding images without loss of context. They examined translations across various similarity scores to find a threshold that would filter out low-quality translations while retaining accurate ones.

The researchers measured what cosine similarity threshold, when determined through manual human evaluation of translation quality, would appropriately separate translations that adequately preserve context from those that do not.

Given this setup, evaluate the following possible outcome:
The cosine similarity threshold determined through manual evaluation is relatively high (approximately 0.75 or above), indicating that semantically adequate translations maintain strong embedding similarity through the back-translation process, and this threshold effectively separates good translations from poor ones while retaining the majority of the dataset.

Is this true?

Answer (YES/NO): NO